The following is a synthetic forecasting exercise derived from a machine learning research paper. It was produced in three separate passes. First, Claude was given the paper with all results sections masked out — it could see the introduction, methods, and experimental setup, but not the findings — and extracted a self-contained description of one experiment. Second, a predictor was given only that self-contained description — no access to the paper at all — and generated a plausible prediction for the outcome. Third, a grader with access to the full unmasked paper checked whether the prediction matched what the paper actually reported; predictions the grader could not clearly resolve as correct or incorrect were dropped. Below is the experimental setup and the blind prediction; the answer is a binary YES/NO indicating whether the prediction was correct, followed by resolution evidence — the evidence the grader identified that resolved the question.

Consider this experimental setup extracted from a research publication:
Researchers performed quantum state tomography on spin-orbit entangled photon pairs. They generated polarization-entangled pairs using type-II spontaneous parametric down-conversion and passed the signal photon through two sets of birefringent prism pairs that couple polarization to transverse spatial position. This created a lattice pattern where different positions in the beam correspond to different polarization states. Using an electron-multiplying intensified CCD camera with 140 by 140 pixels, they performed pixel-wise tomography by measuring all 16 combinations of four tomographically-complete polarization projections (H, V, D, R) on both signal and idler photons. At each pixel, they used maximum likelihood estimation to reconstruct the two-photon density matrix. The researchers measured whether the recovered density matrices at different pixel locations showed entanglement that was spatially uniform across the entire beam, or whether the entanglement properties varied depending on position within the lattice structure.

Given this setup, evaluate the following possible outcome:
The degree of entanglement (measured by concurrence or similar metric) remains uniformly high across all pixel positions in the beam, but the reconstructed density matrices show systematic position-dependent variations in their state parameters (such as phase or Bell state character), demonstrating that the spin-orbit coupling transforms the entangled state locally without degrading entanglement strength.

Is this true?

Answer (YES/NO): NO